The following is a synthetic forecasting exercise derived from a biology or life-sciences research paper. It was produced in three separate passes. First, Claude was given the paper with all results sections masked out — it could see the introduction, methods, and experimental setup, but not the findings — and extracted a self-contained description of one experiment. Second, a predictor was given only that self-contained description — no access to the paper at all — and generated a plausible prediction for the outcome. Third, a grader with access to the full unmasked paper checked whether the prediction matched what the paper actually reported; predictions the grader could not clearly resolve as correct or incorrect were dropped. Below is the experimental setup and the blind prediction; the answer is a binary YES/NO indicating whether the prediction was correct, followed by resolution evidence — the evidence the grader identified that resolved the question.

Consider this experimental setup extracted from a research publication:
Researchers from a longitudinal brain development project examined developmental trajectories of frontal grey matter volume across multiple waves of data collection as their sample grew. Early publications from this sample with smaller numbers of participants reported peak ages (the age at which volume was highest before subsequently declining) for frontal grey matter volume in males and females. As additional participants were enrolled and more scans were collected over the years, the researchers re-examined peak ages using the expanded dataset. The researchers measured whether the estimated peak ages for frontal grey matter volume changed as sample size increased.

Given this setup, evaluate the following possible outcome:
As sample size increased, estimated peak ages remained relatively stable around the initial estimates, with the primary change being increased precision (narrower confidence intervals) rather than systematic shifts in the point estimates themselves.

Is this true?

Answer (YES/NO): NO